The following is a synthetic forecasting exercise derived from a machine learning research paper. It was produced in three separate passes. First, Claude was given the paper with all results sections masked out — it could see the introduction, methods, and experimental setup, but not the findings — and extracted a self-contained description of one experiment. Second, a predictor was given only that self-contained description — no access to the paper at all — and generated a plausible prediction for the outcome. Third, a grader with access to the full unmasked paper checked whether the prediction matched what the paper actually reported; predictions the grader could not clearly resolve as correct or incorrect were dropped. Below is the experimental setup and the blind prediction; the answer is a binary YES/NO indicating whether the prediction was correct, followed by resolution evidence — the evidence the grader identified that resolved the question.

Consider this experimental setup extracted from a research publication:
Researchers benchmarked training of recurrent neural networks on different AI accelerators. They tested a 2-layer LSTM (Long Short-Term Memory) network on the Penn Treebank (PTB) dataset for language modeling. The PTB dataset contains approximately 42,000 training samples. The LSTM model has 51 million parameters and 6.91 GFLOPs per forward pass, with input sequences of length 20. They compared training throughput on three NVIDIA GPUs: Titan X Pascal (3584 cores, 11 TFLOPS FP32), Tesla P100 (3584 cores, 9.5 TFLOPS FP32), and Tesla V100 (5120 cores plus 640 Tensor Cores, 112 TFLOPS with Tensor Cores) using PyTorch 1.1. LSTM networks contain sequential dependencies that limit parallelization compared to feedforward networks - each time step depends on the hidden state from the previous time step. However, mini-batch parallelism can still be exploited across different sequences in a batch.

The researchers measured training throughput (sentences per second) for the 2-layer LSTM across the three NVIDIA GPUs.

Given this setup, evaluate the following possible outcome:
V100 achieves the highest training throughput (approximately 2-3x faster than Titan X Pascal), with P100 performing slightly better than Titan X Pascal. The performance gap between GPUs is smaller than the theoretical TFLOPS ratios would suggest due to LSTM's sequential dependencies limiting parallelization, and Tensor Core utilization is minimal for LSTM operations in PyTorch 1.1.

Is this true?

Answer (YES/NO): NO